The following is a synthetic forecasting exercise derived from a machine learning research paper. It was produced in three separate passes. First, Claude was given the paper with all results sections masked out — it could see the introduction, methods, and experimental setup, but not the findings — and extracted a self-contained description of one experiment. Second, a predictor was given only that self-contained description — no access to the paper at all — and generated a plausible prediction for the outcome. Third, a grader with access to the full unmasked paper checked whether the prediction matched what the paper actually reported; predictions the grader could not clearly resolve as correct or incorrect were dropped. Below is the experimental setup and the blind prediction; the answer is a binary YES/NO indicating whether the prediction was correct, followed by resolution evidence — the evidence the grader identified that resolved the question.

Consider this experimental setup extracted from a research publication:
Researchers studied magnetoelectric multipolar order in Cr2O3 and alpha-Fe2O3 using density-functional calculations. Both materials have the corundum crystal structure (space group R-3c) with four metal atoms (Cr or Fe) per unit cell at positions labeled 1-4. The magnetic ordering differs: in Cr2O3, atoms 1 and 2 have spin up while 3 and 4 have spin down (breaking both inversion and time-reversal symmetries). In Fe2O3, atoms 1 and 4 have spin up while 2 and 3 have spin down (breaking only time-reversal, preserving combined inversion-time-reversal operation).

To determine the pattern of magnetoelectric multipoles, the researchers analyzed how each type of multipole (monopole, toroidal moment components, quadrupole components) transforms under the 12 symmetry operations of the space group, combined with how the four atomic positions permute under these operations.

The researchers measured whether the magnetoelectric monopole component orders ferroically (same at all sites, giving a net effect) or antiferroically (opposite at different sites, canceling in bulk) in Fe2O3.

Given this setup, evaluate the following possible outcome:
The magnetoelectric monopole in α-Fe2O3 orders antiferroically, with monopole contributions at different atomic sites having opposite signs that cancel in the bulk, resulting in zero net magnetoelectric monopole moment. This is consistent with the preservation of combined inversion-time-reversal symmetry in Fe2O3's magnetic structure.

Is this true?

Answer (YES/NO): YES